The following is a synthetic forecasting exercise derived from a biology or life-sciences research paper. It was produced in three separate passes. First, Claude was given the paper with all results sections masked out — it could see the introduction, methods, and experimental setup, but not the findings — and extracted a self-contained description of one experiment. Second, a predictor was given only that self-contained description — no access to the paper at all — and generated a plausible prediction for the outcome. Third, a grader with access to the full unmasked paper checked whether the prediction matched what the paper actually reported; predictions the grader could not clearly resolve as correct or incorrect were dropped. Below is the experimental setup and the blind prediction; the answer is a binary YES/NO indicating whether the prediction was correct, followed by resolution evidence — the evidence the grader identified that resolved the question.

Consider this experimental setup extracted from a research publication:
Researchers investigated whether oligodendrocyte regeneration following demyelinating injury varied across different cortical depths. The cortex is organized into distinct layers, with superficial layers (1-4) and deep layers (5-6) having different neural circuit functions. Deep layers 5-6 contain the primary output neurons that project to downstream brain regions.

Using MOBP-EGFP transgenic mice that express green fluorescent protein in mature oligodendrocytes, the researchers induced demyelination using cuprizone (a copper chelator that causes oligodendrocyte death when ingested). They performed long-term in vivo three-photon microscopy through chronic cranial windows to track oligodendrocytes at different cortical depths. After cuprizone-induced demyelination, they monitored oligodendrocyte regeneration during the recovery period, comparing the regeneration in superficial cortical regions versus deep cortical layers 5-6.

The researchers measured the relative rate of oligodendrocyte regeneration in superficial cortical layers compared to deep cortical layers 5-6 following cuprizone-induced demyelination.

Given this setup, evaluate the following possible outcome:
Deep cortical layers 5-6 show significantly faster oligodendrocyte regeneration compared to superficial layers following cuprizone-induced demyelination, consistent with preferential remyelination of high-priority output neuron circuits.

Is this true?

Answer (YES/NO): NO